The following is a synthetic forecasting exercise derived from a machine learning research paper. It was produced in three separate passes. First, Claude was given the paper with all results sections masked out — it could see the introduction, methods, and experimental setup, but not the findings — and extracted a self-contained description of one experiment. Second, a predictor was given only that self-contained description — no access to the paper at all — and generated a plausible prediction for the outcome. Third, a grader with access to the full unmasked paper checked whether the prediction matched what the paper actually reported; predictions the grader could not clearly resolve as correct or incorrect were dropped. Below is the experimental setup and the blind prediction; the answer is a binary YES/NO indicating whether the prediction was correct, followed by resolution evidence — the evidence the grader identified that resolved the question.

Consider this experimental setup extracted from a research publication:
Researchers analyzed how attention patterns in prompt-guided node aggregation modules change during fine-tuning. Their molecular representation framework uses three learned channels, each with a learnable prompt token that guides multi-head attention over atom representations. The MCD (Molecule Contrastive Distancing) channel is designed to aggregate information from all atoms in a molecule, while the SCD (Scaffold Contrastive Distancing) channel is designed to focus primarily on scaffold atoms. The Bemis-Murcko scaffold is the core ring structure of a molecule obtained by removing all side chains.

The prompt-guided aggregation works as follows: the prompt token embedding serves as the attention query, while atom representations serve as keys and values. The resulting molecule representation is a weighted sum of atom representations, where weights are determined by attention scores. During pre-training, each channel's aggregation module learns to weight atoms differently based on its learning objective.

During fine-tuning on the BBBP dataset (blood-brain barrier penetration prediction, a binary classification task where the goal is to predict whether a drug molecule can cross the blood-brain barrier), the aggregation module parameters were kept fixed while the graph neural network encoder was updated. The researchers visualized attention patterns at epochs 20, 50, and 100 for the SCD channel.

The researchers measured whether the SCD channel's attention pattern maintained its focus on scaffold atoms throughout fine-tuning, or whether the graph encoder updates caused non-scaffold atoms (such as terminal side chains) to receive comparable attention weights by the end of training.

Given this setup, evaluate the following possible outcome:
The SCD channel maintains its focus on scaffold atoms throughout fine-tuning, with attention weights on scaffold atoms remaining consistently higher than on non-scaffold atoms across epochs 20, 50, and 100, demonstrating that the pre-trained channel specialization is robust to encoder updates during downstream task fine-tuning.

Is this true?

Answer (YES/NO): YES